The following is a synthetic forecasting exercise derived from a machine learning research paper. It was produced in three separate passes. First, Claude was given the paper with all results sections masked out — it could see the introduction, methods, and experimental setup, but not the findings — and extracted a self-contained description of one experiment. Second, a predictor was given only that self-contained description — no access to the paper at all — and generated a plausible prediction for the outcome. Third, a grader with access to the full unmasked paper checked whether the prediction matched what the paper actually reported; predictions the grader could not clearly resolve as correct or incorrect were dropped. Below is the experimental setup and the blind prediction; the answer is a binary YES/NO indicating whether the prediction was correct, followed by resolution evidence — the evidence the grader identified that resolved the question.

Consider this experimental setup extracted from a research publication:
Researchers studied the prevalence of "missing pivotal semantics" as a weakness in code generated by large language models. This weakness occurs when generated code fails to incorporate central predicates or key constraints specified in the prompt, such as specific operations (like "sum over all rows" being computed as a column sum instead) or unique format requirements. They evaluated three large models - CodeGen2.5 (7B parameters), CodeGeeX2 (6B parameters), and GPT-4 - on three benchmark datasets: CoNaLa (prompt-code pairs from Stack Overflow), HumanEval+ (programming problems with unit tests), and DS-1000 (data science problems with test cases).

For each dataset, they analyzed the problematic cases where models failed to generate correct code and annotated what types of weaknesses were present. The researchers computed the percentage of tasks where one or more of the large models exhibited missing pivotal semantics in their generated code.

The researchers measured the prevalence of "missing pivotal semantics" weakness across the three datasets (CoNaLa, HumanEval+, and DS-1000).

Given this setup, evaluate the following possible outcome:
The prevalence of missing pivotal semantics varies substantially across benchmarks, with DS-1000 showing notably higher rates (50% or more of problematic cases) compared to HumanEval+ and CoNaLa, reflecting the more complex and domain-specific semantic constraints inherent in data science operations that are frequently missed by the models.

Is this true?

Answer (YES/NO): YES